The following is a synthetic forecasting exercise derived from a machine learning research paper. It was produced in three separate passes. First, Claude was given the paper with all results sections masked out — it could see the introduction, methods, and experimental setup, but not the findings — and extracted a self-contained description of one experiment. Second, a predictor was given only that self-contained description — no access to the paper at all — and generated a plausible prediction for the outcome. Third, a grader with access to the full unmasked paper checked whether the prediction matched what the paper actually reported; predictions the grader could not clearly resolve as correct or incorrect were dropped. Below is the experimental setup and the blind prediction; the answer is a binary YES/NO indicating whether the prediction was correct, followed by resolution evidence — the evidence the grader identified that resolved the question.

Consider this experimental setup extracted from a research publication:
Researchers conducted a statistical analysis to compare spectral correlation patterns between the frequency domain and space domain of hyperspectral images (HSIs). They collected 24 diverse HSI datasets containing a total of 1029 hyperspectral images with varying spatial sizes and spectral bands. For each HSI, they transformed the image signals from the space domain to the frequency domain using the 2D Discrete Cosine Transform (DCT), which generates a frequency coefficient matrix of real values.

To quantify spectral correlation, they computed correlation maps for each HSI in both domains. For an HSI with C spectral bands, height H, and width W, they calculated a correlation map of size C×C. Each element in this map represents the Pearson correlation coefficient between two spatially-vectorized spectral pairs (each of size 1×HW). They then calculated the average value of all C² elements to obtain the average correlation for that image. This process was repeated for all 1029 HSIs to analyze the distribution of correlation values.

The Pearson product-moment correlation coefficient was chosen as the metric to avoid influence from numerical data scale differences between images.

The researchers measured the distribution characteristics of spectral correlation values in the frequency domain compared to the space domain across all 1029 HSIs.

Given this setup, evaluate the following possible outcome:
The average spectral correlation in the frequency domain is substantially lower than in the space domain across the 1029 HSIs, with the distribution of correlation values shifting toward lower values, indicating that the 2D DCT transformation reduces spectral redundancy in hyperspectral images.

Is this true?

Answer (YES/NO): NO